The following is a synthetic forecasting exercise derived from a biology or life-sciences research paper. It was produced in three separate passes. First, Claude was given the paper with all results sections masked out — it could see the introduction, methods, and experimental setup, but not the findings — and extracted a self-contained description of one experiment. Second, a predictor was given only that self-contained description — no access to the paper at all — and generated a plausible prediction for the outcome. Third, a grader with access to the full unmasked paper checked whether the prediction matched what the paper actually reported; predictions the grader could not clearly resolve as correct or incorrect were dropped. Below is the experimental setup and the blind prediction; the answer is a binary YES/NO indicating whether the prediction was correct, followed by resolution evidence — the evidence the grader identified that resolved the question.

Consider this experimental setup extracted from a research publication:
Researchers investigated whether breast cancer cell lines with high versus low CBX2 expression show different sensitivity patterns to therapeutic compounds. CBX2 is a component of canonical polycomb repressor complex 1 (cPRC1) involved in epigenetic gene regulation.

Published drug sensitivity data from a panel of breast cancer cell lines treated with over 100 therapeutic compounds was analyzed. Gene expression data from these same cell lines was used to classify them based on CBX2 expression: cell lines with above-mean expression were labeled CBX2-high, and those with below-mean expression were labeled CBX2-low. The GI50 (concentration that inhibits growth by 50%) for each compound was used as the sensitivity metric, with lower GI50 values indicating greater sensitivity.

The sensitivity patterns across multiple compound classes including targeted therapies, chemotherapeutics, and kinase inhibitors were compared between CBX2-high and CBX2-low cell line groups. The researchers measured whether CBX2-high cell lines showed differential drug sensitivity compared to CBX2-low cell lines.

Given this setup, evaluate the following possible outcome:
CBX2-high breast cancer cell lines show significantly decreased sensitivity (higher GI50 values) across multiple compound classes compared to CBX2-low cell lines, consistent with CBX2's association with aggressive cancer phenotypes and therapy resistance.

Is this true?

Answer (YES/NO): NO